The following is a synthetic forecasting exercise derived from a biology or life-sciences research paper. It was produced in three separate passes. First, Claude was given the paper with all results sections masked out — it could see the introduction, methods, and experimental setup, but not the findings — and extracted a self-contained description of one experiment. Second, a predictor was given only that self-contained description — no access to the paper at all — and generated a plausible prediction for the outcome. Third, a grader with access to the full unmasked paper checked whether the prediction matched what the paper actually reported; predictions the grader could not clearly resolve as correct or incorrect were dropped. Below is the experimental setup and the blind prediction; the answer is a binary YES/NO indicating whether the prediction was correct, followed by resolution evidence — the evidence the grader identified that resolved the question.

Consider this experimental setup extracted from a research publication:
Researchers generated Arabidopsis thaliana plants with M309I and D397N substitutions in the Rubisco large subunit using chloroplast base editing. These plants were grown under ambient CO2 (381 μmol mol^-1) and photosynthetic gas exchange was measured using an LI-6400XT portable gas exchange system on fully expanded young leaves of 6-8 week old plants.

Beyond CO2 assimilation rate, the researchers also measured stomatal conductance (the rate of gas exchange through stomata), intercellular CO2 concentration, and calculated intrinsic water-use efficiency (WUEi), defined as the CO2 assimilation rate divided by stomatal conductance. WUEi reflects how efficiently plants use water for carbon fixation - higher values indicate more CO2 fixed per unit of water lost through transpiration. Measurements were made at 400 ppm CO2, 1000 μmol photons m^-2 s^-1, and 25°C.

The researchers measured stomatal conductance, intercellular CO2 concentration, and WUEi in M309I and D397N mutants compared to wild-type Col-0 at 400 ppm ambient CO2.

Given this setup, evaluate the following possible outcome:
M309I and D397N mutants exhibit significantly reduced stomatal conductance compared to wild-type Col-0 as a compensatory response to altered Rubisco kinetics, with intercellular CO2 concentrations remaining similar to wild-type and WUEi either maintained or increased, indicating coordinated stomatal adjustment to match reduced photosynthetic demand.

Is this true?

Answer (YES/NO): NO